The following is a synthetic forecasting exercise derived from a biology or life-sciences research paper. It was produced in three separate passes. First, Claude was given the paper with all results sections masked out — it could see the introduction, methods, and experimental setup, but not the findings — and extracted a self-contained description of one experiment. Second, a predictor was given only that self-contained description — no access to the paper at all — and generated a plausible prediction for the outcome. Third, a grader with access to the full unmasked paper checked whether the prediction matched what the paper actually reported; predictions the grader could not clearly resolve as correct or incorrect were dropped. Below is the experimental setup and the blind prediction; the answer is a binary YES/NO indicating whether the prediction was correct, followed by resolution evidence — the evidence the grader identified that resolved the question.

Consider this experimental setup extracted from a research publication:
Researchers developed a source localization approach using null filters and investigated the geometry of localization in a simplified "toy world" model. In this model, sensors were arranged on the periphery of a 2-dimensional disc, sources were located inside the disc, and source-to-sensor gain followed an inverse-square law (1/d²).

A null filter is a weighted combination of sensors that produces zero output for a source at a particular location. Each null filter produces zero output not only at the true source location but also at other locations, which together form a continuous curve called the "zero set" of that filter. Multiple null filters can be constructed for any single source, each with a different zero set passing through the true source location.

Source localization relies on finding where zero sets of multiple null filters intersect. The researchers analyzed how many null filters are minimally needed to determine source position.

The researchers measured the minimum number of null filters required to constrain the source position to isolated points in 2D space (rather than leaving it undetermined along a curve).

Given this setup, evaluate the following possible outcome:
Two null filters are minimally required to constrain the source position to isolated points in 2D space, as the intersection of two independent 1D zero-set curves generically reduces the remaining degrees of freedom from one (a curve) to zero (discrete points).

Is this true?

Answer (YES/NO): YES